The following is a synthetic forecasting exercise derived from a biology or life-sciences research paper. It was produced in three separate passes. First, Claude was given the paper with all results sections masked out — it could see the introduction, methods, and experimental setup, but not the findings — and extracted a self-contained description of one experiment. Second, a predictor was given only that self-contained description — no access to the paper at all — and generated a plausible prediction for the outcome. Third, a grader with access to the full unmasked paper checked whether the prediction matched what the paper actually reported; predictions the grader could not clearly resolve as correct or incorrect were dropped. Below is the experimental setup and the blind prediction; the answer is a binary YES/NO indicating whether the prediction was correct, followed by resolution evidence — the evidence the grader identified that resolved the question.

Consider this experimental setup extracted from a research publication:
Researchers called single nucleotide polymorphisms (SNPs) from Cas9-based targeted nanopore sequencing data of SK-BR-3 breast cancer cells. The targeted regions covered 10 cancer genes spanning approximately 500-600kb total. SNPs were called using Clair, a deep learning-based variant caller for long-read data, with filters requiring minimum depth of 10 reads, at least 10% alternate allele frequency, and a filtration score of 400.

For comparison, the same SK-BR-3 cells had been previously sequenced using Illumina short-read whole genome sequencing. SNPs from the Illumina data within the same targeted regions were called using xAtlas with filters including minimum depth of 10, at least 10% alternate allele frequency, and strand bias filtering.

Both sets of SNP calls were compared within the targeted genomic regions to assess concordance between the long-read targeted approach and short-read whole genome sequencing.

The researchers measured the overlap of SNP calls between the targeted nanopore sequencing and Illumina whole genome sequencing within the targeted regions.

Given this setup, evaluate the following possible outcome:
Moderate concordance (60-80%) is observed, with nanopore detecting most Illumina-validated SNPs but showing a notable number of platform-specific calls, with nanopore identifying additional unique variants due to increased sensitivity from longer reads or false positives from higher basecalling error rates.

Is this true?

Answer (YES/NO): YES